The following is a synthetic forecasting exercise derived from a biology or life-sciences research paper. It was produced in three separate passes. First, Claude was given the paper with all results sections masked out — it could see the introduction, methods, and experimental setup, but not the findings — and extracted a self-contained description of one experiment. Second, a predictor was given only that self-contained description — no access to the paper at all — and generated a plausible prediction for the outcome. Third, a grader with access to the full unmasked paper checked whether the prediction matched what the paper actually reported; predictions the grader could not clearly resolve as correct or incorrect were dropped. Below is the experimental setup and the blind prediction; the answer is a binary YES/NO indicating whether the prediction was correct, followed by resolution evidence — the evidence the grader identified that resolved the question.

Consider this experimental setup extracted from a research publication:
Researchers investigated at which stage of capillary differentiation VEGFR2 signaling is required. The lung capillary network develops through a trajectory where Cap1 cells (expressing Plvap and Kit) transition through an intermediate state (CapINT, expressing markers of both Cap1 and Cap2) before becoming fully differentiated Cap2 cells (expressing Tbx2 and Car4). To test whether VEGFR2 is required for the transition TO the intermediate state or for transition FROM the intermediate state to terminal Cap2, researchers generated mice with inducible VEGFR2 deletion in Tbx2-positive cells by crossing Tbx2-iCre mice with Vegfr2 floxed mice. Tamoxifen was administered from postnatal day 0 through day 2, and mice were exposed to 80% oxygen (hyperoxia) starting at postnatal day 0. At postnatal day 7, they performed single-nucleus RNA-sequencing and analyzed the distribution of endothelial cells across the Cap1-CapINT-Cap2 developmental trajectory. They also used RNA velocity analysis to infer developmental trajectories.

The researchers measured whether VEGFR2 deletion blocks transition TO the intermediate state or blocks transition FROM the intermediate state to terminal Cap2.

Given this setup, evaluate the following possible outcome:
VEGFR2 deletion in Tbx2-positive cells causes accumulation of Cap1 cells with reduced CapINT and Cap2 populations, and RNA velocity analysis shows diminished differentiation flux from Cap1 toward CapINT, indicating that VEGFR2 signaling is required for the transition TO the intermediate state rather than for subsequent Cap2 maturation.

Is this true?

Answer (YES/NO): NO